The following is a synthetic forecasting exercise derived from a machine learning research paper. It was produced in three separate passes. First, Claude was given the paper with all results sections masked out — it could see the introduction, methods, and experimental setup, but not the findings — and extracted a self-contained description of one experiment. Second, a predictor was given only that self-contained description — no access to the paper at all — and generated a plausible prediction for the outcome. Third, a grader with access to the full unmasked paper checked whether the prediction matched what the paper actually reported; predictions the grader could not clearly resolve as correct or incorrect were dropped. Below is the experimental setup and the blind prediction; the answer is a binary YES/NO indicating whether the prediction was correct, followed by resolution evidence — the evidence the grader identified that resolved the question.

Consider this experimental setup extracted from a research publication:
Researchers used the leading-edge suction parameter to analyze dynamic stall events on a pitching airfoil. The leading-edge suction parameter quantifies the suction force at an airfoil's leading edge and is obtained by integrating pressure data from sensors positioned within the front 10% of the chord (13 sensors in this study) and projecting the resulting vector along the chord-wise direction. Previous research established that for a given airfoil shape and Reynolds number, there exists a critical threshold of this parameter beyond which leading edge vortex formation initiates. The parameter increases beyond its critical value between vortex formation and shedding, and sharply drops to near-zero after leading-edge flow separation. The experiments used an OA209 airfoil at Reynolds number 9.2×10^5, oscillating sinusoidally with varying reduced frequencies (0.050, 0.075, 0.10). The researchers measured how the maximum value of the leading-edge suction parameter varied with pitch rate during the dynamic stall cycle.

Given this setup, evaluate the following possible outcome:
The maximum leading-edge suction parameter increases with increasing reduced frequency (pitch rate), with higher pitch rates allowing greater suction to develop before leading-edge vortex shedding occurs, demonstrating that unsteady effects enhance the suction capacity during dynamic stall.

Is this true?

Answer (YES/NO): YES